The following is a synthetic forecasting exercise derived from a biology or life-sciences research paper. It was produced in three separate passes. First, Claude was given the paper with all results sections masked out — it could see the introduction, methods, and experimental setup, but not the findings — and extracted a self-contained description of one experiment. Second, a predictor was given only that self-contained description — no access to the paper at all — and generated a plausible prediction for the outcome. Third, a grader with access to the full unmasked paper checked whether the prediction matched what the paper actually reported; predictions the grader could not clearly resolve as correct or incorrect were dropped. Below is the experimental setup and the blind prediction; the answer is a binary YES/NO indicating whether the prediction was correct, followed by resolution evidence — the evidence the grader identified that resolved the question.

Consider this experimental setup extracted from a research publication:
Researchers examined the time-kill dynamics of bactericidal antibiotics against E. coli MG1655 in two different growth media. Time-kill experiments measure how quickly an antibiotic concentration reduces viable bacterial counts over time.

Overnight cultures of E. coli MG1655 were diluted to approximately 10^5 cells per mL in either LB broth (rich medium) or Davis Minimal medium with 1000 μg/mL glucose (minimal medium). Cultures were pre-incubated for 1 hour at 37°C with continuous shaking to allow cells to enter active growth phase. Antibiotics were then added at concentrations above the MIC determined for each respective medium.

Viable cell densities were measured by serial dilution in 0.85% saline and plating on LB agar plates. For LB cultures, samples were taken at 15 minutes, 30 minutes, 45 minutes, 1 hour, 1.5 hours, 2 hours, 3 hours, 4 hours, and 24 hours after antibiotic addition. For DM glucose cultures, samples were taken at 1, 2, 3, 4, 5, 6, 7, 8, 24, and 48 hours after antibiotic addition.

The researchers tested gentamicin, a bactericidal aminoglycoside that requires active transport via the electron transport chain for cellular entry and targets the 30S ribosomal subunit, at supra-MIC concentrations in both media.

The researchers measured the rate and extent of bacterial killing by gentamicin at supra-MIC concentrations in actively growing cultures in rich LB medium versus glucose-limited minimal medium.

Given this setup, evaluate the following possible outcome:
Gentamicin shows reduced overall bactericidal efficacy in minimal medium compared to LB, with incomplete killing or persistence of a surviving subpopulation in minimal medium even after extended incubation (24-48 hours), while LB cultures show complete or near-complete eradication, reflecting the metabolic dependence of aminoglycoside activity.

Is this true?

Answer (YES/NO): NO